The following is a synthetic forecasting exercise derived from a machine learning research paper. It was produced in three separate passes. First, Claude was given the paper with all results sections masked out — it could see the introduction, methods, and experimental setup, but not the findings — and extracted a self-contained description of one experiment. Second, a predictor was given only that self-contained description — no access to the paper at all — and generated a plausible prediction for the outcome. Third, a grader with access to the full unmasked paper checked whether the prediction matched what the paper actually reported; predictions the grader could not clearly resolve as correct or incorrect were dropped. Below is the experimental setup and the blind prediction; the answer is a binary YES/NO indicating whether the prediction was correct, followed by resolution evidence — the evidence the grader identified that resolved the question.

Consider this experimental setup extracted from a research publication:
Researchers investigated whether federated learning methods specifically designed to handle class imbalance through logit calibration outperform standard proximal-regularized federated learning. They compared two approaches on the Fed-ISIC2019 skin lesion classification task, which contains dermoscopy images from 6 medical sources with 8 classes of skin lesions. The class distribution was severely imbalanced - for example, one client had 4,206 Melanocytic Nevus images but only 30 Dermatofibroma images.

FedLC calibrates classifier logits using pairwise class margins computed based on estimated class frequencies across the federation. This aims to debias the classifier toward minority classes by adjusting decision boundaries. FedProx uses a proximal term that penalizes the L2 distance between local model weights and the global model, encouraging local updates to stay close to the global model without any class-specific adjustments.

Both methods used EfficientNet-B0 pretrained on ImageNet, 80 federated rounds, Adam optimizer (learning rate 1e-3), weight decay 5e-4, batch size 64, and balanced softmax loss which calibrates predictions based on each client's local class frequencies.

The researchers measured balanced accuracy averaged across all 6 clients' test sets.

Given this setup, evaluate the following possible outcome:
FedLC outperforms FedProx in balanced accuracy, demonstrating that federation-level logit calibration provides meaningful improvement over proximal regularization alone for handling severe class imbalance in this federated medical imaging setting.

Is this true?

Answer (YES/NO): NO